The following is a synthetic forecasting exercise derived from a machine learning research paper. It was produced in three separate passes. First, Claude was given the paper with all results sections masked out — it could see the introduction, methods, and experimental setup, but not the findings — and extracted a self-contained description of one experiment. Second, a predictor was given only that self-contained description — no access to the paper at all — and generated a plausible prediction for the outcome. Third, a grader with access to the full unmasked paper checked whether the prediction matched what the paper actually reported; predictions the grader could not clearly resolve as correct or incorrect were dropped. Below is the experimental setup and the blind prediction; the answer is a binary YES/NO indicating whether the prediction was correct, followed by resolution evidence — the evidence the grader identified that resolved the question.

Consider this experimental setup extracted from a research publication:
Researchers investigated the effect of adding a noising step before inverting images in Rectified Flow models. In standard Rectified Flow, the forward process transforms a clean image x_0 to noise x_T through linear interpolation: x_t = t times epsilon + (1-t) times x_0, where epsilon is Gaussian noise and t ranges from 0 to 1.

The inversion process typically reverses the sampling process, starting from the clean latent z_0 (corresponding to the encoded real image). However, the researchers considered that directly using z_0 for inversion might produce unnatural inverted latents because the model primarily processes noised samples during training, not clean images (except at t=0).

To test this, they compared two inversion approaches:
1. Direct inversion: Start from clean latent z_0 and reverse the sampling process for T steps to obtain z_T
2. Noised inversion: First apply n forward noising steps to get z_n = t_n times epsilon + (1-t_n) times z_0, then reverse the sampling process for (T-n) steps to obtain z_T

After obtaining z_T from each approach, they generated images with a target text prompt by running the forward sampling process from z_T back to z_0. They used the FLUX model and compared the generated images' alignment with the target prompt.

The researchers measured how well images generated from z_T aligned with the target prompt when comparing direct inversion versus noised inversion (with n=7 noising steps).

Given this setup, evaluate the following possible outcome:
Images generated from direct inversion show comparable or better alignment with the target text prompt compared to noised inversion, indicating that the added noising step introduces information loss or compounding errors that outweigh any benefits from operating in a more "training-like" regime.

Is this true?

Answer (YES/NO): NO